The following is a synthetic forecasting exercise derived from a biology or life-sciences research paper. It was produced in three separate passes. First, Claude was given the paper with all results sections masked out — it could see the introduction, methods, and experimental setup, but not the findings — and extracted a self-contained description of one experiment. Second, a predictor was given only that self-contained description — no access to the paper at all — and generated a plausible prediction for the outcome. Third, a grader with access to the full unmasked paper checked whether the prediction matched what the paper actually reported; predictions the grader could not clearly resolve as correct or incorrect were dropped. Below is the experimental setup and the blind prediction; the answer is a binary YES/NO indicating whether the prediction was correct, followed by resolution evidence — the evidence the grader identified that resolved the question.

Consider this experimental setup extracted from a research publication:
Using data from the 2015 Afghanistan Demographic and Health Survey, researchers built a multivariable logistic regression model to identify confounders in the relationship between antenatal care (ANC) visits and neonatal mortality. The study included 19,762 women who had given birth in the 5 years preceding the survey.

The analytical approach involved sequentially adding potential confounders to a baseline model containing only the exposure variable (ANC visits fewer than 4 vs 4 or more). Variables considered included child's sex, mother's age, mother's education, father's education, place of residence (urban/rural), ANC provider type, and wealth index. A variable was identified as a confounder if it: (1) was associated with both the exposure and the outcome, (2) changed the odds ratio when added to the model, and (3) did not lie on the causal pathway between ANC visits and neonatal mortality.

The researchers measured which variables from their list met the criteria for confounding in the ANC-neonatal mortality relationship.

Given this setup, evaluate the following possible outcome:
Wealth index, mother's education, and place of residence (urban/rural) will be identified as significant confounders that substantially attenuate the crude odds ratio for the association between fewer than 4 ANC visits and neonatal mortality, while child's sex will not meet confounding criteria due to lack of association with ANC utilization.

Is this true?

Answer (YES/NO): YES